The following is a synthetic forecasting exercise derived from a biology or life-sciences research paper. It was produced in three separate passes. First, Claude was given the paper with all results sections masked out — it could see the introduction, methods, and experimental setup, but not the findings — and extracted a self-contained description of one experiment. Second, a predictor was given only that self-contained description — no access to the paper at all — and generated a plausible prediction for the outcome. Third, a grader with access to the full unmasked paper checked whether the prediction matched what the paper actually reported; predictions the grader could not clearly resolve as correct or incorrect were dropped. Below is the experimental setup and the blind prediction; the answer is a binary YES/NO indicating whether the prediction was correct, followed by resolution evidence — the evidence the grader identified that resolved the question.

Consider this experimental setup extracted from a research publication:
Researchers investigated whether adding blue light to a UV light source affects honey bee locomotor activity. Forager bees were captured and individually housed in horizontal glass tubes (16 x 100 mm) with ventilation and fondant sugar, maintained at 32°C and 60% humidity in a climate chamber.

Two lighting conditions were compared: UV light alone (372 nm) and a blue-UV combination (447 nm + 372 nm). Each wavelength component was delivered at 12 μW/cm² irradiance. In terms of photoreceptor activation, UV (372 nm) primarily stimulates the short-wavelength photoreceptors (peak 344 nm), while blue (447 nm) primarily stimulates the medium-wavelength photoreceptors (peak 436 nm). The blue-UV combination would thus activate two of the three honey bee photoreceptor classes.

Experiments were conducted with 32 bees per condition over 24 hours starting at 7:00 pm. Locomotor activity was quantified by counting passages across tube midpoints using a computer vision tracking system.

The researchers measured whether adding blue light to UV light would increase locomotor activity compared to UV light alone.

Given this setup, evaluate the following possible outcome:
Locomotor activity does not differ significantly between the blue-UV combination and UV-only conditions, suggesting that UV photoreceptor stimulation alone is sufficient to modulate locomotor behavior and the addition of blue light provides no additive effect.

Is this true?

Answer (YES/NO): NO